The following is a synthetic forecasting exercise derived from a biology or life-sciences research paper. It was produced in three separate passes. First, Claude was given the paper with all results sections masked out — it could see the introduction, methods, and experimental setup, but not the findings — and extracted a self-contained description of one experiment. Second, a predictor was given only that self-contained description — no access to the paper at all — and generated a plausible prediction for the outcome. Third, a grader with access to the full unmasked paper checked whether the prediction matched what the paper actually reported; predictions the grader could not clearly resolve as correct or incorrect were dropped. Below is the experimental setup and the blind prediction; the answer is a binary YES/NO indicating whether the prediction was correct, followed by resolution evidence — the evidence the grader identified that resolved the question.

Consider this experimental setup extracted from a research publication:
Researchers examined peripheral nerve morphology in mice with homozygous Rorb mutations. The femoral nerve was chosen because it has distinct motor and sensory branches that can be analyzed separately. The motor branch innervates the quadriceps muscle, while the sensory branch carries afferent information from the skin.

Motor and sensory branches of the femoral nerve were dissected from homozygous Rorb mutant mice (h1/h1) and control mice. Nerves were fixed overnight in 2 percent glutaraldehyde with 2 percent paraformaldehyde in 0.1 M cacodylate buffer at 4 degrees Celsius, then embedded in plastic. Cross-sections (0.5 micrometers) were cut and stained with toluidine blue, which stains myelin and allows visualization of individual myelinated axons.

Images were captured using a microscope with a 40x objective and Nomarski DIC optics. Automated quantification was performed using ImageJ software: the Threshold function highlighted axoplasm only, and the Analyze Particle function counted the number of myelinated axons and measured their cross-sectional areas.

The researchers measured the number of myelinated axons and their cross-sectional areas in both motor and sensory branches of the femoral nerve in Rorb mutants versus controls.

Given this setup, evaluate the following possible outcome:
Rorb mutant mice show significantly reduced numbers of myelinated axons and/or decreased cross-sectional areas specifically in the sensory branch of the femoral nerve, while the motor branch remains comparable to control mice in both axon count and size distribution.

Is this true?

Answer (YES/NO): NO